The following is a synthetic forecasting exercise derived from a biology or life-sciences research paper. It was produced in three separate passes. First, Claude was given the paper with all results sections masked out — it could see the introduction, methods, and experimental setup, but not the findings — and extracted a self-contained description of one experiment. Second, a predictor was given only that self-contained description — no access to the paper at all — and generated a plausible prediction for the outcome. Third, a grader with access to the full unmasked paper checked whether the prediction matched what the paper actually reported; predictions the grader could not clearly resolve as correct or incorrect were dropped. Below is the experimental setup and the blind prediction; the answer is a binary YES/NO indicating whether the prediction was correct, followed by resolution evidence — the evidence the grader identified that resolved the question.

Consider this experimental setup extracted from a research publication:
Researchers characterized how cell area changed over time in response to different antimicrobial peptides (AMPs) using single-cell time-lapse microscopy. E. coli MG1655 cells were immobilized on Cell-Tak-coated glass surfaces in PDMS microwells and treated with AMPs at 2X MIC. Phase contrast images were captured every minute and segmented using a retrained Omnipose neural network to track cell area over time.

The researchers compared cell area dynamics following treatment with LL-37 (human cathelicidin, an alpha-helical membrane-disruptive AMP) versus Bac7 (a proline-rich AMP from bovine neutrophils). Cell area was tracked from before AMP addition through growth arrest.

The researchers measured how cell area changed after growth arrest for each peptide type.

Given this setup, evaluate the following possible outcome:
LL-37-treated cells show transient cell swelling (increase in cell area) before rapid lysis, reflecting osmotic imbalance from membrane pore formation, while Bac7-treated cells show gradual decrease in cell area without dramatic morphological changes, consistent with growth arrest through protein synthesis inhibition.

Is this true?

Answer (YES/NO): NO